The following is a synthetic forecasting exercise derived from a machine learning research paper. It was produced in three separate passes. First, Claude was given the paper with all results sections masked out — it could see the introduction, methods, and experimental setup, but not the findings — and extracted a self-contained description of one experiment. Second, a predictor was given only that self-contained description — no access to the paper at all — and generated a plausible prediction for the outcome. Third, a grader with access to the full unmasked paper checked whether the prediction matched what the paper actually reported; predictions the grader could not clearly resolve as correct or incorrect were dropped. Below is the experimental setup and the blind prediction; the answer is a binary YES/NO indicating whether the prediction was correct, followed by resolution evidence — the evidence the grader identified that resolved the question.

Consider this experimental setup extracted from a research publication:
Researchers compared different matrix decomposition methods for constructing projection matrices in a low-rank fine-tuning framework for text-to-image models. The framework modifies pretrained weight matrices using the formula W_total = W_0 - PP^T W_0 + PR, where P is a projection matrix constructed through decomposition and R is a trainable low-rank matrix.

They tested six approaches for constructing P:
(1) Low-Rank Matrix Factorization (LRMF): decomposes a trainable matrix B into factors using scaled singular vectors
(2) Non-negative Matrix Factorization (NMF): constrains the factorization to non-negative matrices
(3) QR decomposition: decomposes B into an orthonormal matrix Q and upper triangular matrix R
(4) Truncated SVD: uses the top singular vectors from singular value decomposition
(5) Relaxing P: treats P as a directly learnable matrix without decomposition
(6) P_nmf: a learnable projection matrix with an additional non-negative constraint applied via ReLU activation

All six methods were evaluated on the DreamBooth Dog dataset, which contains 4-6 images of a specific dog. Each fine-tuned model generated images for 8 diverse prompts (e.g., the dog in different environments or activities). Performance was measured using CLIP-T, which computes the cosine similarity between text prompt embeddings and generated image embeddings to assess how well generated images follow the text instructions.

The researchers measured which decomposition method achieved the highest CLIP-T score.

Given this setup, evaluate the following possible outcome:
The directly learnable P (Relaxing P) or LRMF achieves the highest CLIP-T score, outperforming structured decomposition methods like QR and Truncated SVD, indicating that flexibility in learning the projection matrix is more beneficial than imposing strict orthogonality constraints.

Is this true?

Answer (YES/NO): NO